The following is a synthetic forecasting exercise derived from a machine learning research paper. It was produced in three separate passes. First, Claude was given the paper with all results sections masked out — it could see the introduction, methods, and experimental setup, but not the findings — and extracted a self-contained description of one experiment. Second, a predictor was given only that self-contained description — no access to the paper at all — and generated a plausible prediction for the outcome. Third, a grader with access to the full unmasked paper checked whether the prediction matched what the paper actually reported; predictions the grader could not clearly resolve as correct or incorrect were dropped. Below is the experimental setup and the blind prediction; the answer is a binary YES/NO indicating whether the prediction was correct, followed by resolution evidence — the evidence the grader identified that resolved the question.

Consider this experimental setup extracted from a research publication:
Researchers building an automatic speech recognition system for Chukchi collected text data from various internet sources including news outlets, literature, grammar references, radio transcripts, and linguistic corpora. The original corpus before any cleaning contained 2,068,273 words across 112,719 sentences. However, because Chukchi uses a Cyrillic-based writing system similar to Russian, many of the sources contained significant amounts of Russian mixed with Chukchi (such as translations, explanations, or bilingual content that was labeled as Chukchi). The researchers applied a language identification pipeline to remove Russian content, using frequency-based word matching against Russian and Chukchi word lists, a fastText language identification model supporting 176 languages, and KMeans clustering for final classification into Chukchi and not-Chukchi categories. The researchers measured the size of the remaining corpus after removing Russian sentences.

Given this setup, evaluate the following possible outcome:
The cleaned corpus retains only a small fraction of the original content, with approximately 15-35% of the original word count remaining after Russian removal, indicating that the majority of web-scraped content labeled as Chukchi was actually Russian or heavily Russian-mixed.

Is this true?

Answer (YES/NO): NO